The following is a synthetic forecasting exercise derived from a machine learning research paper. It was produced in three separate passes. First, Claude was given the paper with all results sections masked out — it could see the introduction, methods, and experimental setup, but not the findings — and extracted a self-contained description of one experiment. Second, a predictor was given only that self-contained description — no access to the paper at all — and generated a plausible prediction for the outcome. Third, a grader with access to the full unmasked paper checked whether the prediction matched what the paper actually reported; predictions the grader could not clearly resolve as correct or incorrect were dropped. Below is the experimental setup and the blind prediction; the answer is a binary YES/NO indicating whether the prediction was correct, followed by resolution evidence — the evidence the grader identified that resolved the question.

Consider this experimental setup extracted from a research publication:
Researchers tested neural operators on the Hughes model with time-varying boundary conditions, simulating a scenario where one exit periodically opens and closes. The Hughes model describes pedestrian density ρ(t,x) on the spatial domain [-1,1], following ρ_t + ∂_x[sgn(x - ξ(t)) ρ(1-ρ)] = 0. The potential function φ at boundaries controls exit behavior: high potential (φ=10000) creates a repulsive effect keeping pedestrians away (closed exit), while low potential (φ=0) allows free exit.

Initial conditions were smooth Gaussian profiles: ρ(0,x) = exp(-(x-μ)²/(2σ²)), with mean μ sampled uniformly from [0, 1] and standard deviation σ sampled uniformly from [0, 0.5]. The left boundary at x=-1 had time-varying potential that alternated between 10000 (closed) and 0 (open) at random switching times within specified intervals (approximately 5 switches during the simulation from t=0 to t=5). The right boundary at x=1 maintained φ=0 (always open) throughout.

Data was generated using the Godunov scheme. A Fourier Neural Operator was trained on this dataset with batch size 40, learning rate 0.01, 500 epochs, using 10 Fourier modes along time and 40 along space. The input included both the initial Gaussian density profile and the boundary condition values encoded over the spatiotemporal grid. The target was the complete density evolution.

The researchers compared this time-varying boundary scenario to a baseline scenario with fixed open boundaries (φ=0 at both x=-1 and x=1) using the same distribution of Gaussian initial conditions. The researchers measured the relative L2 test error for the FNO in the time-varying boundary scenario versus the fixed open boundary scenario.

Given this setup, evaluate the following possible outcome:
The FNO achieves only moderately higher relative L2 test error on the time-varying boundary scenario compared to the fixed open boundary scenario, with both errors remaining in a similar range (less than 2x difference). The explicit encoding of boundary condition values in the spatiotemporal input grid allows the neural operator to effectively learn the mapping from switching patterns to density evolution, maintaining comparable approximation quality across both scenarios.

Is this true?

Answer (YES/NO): NO